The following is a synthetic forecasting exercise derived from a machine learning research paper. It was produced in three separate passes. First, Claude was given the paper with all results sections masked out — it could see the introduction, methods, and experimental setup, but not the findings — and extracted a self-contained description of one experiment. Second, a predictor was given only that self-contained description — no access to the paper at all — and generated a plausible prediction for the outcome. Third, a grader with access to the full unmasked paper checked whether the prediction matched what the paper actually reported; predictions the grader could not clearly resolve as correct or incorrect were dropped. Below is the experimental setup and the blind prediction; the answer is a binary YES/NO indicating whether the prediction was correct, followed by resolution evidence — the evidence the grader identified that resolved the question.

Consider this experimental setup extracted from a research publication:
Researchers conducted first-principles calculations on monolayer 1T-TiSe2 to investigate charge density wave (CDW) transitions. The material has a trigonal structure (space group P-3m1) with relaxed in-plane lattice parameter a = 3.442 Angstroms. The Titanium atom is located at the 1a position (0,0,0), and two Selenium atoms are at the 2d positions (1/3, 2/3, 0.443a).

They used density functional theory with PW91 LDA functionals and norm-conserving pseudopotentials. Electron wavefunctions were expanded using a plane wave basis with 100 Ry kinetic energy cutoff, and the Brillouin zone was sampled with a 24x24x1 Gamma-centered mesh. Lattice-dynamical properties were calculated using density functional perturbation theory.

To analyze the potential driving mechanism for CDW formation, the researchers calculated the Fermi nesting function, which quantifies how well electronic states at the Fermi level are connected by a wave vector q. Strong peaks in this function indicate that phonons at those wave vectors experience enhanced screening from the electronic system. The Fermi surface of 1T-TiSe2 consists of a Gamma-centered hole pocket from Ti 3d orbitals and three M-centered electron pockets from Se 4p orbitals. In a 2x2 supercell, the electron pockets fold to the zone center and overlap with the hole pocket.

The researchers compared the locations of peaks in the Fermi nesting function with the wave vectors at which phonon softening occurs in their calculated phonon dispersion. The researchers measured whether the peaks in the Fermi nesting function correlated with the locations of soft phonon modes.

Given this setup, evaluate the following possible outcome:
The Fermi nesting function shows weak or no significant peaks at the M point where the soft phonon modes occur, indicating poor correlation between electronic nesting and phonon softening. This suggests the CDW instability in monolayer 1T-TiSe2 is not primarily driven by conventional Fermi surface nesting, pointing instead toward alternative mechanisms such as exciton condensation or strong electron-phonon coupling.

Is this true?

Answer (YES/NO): NO